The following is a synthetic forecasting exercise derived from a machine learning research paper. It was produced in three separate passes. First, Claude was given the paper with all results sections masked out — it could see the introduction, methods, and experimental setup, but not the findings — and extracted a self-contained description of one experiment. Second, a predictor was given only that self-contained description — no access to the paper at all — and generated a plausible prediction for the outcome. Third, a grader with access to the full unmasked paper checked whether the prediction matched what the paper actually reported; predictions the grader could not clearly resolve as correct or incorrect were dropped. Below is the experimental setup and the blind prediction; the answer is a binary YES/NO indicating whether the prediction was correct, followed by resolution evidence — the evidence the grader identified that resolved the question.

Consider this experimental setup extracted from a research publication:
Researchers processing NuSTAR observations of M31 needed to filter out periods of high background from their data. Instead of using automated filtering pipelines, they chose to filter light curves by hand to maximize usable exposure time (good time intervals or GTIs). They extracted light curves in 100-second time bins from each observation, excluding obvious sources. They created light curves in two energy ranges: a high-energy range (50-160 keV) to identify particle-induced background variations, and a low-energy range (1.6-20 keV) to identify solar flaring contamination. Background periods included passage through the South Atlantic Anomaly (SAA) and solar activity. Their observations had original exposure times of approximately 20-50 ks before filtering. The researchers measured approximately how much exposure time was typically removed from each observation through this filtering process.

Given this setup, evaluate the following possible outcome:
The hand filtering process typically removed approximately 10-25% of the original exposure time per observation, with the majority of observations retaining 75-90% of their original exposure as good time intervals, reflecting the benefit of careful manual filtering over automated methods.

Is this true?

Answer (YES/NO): NO